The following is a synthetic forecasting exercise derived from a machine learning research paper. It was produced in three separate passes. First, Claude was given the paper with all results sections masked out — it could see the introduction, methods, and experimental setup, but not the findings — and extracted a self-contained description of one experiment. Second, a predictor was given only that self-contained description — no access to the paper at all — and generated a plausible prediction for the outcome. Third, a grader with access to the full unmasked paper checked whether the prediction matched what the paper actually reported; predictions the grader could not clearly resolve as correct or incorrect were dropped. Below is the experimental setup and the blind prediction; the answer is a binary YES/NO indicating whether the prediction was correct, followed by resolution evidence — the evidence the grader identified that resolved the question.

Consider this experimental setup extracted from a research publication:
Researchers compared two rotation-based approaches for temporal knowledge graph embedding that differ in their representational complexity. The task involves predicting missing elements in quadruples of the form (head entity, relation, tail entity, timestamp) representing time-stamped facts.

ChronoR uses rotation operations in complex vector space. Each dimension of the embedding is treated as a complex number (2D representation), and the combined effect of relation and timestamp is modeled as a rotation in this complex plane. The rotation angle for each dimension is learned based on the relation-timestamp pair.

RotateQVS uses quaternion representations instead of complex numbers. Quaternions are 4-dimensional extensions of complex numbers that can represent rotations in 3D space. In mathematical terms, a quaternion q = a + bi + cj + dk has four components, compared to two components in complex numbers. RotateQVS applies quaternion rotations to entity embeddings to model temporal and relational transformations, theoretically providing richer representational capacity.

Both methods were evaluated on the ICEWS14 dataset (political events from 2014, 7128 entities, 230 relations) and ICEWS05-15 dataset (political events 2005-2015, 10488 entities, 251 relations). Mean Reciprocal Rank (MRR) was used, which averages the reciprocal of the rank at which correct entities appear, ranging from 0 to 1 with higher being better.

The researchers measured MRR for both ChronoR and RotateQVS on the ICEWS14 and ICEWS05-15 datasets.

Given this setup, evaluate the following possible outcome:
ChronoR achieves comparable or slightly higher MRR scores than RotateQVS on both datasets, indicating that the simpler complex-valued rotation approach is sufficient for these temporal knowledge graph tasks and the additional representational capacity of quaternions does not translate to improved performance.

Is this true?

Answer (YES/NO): YES